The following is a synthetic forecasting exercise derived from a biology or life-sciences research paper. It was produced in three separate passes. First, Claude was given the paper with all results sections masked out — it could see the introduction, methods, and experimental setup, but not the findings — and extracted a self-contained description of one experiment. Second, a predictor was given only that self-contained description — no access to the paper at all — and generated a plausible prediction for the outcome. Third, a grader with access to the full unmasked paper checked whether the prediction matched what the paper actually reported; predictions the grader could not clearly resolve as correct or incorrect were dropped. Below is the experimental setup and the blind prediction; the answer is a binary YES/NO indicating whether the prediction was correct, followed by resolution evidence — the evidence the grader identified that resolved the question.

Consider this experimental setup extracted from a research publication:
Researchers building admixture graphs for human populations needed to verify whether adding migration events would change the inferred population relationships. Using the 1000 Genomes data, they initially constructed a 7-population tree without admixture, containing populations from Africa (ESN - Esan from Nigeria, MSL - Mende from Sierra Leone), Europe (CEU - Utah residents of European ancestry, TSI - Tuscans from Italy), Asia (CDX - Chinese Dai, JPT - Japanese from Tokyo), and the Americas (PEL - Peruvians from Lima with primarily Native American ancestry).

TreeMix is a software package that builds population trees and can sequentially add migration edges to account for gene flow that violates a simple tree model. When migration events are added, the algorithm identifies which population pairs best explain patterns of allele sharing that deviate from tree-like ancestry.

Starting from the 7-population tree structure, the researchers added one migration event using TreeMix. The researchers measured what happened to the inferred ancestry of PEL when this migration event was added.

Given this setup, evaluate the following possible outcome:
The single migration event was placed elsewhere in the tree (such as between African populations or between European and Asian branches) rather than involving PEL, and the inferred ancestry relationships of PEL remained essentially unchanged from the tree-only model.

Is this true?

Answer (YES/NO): NO